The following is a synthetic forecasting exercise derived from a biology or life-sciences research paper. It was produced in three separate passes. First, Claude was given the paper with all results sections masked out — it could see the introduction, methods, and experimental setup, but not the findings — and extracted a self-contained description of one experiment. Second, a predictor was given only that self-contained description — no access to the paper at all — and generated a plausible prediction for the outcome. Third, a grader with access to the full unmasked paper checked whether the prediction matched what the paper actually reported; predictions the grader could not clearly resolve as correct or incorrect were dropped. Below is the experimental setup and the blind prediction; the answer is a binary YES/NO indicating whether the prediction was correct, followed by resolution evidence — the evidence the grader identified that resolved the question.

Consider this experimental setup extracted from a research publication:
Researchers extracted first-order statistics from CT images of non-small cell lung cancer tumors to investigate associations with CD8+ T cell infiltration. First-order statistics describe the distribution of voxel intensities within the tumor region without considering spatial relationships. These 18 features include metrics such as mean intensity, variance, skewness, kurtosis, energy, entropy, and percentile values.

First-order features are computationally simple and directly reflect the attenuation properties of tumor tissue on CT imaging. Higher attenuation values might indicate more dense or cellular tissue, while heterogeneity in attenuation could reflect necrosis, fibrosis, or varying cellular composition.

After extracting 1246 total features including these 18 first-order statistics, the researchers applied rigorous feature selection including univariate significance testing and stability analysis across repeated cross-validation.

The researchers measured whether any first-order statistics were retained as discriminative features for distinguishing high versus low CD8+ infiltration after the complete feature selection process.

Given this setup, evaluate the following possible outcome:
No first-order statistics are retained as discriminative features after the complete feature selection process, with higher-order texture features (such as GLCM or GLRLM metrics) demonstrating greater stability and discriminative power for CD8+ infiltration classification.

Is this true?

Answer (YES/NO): NO